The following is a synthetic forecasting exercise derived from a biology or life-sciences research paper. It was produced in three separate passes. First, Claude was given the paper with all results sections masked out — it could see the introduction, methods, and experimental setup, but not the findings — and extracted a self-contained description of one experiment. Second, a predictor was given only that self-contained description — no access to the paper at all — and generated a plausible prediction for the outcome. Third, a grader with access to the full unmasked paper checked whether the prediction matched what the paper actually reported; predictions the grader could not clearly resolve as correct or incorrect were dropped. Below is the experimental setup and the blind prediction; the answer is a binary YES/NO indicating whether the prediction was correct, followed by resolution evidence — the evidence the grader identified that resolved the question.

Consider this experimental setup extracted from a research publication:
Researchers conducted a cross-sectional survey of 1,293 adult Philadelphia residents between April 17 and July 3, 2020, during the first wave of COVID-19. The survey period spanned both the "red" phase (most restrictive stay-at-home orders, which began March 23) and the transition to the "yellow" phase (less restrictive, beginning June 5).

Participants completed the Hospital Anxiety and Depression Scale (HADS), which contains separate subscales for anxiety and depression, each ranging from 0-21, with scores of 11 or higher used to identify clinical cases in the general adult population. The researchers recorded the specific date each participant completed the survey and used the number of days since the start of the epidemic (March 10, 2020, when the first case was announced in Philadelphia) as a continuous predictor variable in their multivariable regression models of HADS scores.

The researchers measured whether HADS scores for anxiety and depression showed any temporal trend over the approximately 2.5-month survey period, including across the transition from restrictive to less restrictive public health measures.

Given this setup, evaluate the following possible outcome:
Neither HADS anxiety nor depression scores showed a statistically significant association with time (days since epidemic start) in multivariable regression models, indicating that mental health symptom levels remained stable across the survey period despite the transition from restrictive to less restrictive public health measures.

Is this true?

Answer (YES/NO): NO